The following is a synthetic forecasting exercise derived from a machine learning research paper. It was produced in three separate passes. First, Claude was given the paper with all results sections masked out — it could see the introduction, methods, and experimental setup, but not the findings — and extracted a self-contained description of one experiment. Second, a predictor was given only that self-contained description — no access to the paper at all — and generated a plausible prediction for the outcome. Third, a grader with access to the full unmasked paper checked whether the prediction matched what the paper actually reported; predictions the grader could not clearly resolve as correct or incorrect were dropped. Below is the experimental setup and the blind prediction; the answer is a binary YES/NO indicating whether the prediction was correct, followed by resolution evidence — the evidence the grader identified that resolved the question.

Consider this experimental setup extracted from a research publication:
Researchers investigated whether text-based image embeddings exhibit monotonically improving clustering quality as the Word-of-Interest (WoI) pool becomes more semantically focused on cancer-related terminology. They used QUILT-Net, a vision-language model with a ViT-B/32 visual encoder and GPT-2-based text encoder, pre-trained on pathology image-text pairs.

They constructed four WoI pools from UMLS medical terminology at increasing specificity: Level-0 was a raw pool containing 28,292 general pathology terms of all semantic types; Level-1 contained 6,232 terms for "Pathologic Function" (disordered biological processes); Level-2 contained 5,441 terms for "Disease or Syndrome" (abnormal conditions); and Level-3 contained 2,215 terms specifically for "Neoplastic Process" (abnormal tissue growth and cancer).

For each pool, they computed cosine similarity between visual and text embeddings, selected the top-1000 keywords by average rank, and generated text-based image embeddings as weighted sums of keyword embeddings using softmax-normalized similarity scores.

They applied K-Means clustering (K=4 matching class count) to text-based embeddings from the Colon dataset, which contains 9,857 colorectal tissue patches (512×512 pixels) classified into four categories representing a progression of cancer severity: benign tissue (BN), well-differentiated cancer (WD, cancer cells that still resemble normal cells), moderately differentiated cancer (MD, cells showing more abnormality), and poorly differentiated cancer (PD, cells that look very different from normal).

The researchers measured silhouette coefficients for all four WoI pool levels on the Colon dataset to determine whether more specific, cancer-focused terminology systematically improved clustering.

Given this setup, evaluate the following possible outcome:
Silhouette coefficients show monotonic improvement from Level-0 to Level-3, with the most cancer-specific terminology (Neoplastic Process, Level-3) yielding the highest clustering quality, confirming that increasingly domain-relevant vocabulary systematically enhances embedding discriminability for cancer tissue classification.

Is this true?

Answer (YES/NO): NO